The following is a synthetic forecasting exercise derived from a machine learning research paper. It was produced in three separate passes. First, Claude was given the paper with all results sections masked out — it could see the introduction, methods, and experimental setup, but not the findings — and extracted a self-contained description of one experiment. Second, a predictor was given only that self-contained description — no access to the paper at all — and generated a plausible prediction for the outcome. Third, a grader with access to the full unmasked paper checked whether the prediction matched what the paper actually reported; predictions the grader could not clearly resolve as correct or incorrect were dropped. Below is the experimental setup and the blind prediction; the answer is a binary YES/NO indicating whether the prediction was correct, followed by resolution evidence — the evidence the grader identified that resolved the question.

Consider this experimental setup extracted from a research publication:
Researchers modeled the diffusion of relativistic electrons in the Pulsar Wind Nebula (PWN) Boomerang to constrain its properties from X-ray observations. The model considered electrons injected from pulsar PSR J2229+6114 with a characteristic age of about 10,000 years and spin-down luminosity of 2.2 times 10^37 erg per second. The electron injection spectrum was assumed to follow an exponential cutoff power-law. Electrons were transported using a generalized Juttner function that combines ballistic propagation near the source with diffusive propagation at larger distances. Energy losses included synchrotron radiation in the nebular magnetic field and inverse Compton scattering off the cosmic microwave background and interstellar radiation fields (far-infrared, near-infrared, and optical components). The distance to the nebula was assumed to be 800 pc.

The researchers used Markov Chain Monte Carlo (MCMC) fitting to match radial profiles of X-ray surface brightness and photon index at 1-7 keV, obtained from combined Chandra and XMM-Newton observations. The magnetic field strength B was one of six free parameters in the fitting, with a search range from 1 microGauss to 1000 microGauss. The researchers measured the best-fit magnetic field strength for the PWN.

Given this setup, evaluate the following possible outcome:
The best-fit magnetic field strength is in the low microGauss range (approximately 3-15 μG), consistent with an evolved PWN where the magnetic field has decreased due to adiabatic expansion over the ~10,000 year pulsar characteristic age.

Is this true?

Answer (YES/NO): NO